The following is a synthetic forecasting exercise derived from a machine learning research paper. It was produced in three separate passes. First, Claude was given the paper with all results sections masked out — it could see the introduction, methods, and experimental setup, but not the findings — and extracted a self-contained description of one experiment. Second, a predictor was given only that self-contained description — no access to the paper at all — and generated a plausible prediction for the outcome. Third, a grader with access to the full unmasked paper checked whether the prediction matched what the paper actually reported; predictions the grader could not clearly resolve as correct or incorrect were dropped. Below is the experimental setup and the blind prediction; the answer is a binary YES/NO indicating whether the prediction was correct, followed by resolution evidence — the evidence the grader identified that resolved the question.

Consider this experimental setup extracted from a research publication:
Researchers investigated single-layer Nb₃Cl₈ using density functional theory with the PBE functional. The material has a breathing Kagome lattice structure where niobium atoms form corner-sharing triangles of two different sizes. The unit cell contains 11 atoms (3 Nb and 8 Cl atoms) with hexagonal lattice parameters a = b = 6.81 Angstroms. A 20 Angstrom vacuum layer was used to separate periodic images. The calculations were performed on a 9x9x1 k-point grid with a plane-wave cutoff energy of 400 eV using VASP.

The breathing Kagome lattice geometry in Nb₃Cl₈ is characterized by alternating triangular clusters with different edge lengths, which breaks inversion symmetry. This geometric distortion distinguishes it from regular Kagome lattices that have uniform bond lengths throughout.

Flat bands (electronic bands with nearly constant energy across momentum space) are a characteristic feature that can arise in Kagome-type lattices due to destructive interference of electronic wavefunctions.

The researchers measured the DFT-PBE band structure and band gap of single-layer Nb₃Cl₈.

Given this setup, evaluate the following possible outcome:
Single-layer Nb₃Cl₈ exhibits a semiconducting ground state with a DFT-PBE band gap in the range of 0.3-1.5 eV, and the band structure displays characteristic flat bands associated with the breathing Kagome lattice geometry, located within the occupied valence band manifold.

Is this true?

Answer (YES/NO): NO